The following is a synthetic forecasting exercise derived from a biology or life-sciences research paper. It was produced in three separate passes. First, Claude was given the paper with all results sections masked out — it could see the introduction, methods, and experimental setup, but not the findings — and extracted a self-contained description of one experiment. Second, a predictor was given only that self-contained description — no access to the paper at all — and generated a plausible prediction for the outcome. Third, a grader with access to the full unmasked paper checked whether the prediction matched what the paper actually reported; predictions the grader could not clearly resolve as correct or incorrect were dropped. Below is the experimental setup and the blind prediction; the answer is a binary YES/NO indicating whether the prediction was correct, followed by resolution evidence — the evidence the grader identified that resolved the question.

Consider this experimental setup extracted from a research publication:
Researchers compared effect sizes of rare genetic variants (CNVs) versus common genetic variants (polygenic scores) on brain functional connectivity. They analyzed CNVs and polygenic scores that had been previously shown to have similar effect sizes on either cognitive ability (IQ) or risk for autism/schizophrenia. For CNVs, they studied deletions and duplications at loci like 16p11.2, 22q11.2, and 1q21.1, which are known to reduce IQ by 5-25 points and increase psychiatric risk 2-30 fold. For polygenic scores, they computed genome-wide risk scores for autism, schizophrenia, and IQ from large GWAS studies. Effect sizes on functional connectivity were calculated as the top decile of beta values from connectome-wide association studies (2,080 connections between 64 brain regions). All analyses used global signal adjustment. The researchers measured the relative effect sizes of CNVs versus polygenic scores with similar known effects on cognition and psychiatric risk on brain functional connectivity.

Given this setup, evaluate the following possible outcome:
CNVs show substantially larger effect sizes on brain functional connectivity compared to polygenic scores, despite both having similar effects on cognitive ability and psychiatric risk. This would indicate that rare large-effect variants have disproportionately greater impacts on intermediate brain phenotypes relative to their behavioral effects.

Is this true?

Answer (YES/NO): YES